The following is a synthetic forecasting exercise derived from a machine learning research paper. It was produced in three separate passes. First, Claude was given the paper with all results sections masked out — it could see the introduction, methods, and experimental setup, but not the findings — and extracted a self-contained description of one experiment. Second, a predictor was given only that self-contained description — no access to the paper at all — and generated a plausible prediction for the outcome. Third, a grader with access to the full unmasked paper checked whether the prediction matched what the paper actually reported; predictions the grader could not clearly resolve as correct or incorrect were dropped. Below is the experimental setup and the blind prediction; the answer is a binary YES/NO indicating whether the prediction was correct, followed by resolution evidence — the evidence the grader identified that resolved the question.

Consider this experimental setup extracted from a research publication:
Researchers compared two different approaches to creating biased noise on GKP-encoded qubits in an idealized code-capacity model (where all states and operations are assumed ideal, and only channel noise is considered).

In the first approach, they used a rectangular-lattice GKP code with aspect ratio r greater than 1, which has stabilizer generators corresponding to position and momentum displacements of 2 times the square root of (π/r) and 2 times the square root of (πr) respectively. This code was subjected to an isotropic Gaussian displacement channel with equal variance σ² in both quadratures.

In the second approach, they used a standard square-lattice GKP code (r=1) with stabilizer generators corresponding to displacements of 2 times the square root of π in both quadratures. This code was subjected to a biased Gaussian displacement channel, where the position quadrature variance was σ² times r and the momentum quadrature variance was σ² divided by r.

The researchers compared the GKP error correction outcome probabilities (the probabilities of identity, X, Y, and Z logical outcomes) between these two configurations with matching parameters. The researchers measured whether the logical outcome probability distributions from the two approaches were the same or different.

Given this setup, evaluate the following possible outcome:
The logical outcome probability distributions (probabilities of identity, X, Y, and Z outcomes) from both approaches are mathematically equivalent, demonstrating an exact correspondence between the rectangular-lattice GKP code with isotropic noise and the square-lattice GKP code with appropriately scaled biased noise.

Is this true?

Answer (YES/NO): YES